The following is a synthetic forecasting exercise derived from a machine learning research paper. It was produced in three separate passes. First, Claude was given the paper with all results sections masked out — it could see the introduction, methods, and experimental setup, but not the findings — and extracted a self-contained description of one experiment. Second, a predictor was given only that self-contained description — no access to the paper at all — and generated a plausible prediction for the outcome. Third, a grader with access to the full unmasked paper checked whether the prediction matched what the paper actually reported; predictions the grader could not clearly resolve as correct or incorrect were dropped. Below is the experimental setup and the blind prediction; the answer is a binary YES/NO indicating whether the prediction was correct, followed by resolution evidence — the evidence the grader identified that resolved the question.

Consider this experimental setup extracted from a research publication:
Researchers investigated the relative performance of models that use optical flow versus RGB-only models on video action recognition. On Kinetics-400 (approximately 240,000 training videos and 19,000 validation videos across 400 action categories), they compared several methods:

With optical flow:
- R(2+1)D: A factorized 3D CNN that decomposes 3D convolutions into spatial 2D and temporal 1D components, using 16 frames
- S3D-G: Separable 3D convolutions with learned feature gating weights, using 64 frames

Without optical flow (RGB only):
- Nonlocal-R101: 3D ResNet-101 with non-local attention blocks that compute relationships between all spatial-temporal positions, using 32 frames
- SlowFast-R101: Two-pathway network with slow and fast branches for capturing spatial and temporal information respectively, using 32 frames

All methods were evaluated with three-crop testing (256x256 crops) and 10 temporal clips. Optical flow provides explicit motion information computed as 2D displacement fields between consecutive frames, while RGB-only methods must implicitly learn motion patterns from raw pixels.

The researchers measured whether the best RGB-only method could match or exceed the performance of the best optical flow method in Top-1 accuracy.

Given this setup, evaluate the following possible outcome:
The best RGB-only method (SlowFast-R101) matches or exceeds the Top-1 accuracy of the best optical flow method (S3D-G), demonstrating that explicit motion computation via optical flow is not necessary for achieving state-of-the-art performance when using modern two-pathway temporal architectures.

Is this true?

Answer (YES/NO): YES